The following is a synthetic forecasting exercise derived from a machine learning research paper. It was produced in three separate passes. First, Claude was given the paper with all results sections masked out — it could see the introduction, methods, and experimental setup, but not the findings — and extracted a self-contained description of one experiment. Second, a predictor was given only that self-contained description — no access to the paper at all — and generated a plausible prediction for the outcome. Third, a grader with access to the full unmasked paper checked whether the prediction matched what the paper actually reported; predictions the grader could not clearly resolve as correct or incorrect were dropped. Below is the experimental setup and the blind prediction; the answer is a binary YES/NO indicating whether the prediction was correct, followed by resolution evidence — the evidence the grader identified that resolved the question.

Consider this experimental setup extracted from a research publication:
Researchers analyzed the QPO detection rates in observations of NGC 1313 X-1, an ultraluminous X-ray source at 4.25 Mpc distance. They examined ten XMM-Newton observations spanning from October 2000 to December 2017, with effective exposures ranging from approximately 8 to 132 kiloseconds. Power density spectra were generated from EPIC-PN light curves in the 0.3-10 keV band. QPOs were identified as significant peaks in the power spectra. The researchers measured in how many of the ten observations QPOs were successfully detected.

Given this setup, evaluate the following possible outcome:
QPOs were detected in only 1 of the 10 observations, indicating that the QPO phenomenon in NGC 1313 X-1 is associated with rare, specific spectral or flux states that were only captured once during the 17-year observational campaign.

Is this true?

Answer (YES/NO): NO